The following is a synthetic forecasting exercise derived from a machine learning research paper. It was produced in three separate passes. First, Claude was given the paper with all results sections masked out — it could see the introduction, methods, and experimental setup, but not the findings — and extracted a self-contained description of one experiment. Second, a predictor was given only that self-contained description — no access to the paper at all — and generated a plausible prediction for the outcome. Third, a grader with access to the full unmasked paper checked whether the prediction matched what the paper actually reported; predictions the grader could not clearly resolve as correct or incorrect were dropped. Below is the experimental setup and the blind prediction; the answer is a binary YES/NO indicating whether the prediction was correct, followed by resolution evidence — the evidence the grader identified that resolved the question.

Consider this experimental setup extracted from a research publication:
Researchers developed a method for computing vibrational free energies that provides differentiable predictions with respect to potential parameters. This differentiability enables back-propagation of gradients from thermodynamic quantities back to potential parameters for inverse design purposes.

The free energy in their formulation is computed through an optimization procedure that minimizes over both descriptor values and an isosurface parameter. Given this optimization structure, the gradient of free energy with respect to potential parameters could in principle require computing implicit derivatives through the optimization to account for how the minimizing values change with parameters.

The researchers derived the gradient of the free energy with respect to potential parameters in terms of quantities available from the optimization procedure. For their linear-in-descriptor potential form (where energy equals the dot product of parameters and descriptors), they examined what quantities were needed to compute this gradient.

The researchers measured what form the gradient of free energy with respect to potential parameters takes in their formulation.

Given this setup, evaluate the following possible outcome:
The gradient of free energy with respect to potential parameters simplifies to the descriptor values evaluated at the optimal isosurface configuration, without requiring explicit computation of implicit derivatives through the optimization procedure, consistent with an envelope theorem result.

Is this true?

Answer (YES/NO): YES